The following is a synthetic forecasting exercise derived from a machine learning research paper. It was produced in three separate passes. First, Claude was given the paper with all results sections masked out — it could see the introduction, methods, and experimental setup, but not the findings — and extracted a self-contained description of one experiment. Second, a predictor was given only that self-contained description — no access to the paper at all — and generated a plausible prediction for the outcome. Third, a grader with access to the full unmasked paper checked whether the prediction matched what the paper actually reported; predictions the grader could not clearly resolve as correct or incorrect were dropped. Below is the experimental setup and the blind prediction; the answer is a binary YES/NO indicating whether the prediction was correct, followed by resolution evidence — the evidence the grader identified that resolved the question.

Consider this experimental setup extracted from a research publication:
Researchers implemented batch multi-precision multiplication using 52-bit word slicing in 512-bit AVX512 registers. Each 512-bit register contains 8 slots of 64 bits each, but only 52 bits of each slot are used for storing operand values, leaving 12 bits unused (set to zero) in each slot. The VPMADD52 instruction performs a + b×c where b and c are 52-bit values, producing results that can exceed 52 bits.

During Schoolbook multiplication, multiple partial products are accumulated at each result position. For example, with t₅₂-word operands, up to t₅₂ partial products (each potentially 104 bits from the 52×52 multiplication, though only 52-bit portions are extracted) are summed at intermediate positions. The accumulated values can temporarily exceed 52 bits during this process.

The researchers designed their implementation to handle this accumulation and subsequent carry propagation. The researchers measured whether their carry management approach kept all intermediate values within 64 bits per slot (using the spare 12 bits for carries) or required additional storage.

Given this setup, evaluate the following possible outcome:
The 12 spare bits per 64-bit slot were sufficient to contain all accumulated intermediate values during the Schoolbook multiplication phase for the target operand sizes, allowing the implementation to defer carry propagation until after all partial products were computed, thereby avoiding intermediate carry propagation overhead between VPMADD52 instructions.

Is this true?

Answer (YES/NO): YES